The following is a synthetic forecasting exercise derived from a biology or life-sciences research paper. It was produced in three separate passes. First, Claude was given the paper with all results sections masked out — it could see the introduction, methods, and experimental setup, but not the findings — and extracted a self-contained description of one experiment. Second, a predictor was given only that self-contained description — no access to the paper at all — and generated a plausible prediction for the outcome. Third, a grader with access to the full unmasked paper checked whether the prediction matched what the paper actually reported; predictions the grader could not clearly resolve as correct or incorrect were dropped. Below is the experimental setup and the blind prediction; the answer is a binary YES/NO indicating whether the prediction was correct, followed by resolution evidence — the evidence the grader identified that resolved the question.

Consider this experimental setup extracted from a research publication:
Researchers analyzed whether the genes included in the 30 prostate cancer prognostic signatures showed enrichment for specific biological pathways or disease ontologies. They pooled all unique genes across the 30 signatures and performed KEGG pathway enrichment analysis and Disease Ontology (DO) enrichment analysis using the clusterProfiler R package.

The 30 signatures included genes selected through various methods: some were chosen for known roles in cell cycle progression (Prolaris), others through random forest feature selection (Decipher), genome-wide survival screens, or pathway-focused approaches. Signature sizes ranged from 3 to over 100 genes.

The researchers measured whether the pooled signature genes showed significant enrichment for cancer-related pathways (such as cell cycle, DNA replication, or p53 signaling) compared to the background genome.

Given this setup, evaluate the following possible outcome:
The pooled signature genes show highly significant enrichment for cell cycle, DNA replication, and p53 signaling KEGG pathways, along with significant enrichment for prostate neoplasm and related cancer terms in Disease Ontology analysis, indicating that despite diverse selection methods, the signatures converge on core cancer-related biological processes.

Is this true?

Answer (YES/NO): NO